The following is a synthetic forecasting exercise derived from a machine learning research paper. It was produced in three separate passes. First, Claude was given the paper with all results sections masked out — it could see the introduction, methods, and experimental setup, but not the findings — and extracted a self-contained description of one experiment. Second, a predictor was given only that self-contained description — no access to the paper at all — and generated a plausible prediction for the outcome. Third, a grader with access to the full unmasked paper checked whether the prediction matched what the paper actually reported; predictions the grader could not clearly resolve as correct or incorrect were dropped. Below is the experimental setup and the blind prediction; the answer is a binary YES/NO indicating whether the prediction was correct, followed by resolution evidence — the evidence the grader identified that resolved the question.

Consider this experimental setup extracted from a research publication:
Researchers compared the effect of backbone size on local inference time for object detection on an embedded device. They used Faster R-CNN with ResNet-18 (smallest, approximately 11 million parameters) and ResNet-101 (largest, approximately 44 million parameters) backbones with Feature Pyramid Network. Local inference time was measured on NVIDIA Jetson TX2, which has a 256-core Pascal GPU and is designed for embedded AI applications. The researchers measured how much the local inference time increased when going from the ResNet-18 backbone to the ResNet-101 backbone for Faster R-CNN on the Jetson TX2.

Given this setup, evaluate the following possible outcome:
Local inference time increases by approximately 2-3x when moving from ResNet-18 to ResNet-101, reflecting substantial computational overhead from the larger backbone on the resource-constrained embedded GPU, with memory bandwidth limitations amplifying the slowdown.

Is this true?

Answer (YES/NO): YES